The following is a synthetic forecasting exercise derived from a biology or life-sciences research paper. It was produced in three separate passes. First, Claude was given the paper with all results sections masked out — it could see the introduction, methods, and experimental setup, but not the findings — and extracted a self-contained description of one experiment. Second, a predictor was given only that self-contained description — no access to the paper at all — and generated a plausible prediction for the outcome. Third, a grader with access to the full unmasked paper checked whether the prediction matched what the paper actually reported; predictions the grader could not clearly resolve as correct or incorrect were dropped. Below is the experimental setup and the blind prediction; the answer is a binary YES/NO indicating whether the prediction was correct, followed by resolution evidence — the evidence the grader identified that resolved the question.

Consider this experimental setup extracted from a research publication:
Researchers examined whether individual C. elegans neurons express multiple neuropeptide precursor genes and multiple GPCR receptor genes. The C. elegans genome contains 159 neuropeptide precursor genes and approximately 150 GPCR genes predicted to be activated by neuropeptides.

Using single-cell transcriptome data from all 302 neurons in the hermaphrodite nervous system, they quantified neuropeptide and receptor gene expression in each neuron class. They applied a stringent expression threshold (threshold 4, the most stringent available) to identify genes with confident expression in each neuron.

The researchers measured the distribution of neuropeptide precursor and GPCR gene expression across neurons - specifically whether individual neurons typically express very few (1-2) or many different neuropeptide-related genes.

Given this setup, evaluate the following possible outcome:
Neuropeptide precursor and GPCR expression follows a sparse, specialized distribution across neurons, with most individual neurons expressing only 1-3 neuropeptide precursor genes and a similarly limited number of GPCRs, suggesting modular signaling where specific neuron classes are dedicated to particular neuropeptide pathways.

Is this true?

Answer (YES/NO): NO